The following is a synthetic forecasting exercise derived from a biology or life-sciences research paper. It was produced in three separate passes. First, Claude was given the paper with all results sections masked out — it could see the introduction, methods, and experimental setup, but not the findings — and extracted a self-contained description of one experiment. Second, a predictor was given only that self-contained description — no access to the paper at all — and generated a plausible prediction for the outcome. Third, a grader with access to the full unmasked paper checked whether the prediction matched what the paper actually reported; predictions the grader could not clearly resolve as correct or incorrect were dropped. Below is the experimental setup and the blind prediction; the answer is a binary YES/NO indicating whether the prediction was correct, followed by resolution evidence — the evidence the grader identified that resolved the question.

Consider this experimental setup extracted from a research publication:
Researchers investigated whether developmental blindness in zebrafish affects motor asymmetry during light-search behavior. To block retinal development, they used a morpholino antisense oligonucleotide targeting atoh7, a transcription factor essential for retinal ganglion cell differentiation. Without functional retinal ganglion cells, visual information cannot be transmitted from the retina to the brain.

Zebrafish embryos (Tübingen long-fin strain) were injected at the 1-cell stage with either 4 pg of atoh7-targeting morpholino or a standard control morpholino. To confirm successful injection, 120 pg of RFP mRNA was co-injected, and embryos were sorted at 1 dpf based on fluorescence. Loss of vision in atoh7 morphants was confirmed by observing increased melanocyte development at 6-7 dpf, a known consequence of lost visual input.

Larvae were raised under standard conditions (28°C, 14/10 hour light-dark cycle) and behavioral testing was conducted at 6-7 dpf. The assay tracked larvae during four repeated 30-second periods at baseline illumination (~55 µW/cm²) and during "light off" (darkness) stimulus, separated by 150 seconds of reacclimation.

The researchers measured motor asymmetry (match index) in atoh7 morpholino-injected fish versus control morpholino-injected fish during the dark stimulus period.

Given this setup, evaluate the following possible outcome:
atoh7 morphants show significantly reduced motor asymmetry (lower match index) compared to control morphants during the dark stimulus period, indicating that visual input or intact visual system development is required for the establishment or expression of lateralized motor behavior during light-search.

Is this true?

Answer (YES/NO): NO